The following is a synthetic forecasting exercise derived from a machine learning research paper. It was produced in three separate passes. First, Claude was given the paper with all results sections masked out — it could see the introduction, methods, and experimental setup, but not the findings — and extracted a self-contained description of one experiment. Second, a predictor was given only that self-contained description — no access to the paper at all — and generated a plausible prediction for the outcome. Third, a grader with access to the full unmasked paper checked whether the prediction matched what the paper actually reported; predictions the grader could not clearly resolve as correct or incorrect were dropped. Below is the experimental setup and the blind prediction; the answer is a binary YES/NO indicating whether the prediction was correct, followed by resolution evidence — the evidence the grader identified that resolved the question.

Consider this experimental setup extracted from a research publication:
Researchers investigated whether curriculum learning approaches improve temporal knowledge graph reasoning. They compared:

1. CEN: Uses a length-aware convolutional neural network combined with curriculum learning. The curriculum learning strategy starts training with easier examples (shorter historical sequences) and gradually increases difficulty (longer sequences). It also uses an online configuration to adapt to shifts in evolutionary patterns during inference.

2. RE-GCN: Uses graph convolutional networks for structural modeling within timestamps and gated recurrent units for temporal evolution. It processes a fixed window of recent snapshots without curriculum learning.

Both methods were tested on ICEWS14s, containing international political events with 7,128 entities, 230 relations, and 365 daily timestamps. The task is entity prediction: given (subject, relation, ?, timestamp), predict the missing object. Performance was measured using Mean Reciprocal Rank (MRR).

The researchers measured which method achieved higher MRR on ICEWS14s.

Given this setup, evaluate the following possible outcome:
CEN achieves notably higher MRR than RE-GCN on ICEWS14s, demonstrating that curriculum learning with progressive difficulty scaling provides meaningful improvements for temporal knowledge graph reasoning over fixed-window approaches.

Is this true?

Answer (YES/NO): YES